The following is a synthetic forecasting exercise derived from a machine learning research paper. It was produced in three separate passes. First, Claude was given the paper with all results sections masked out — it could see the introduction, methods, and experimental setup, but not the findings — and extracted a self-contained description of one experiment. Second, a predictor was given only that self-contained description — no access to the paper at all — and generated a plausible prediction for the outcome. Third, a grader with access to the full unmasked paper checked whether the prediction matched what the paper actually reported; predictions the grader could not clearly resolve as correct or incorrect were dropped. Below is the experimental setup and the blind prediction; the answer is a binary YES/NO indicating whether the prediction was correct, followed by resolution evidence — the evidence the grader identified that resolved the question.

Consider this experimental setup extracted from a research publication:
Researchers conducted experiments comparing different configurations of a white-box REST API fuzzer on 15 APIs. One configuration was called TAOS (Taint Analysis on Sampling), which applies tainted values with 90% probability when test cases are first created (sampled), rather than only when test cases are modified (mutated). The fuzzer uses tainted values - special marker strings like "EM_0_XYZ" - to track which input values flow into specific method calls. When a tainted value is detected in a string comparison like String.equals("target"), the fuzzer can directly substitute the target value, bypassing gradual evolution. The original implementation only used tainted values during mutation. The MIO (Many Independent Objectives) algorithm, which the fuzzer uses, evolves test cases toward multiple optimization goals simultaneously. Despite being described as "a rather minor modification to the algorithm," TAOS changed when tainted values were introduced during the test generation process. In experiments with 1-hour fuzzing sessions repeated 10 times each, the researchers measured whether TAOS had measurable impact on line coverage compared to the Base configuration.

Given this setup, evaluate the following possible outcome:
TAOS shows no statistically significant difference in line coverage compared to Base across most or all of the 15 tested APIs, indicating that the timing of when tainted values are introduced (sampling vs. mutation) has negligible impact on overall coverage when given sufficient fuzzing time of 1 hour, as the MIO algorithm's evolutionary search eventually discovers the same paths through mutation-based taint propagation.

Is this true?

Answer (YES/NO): NO